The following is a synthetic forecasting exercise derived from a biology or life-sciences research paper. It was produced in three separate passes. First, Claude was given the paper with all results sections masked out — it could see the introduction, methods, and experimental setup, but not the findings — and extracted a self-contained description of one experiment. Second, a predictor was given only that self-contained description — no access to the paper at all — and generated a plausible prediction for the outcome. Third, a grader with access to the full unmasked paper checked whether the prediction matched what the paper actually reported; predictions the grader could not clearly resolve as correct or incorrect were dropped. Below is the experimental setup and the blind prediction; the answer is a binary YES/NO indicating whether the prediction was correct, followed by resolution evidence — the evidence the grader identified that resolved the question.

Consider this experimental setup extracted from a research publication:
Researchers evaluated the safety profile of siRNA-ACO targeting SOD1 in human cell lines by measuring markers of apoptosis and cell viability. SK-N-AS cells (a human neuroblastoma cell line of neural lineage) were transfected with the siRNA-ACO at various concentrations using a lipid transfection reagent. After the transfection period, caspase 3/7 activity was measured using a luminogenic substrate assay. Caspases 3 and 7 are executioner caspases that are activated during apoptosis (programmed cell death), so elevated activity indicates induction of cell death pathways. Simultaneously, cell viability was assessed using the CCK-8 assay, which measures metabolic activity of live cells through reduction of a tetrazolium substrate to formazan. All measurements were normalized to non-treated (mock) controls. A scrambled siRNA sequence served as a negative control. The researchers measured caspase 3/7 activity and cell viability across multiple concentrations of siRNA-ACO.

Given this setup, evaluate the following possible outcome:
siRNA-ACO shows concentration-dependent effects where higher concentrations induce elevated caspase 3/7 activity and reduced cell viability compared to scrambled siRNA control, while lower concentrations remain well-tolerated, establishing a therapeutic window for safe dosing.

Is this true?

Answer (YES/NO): NO